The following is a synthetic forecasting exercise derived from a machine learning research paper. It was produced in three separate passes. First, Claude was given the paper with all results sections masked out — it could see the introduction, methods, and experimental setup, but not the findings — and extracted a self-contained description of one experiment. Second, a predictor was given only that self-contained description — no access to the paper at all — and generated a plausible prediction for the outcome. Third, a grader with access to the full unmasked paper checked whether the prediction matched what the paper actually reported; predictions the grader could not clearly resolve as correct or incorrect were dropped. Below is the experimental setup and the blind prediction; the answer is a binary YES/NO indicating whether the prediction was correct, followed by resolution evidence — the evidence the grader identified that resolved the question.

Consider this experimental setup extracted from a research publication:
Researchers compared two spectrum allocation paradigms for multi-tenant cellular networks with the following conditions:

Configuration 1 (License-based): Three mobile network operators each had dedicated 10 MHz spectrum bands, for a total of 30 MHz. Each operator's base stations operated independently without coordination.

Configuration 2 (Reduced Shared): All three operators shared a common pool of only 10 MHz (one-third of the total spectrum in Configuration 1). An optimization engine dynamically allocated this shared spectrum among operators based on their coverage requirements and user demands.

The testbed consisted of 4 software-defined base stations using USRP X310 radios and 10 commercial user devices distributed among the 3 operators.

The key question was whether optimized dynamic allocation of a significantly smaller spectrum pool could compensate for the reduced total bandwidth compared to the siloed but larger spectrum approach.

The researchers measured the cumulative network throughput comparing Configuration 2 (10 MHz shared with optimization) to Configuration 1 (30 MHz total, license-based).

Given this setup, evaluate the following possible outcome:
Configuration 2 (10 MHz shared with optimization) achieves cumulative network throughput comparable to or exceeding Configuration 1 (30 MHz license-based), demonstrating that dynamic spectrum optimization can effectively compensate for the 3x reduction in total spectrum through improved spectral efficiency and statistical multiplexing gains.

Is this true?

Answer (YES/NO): YES